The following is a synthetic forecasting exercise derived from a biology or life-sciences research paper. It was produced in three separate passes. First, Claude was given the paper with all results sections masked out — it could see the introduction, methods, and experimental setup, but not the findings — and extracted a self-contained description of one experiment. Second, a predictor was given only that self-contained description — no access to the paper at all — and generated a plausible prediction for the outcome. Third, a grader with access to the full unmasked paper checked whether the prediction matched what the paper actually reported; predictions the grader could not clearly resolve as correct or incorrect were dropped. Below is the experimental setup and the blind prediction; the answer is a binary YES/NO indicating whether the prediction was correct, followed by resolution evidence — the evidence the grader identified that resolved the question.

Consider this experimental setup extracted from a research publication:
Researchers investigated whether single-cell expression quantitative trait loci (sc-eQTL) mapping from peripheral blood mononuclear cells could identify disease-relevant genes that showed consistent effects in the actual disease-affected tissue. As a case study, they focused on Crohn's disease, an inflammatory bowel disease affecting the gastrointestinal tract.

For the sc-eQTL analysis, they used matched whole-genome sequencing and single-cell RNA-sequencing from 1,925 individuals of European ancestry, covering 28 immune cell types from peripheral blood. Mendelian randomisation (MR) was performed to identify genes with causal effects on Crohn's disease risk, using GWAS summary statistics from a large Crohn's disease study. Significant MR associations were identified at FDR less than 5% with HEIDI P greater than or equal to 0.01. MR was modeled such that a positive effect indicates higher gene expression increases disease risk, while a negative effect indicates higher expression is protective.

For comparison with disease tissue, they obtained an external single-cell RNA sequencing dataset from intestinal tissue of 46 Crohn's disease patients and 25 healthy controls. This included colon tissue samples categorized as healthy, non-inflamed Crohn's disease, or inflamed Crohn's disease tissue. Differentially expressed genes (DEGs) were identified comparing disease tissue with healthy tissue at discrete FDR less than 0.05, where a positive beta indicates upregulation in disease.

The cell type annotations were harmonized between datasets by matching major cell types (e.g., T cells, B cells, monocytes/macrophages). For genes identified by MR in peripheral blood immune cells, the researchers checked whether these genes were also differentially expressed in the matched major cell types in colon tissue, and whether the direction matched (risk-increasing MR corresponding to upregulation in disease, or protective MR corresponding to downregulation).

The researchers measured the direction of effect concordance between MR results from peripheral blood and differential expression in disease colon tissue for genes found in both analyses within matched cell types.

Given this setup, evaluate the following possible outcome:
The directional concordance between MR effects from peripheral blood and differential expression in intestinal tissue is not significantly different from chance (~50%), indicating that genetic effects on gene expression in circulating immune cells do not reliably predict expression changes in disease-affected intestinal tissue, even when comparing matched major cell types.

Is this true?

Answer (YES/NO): NO